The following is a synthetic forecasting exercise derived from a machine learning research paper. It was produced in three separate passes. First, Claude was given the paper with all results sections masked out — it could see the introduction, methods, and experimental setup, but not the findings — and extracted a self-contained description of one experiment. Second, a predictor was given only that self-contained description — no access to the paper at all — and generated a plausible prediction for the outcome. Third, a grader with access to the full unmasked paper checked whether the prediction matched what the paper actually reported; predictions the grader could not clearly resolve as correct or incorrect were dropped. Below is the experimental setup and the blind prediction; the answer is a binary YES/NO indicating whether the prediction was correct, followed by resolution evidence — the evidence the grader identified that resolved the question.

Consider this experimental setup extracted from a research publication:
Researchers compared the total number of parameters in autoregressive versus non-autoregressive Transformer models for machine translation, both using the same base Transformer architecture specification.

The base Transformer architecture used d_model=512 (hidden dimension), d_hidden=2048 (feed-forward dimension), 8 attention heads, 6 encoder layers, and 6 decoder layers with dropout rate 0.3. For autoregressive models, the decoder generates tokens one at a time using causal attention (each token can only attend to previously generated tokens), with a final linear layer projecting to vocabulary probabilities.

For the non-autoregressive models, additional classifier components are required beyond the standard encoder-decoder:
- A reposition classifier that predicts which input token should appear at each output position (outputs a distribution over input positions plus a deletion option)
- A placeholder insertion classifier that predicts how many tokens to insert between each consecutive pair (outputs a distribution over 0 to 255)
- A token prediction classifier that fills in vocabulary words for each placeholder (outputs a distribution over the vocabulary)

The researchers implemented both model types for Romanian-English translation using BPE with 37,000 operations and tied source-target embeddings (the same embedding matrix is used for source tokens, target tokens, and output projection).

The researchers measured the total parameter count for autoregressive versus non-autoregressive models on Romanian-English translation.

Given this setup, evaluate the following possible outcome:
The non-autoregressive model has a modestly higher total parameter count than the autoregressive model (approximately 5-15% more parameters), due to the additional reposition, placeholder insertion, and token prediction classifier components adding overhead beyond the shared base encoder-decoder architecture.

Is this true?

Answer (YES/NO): NO